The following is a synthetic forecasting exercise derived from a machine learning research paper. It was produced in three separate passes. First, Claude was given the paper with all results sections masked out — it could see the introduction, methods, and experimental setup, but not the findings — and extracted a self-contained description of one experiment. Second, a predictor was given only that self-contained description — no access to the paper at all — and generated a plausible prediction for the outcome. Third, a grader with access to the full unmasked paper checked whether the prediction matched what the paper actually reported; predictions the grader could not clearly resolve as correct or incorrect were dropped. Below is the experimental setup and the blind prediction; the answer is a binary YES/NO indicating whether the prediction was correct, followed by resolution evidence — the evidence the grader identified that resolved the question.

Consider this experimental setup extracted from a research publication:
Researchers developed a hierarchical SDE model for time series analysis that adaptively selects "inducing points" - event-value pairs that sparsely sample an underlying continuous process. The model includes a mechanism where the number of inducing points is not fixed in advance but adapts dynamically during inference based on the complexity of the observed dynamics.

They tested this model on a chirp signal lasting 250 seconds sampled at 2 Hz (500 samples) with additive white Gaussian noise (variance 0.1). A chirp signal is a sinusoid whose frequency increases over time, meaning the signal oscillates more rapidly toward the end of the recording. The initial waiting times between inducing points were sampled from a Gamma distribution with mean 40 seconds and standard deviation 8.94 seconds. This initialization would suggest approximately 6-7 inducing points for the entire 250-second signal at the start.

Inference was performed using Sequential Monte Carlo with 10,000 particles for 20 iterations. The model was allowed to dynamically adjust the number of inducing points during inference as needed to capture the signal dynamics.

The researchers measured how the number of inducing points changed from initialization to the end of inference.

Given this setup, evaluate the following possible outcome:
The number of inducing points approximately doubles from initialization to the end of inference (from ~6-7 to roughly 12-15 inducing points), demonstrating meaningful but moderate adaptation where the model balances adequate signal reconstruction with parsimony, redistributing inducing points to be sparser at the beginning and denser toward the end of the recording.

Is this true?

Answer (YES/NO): NO